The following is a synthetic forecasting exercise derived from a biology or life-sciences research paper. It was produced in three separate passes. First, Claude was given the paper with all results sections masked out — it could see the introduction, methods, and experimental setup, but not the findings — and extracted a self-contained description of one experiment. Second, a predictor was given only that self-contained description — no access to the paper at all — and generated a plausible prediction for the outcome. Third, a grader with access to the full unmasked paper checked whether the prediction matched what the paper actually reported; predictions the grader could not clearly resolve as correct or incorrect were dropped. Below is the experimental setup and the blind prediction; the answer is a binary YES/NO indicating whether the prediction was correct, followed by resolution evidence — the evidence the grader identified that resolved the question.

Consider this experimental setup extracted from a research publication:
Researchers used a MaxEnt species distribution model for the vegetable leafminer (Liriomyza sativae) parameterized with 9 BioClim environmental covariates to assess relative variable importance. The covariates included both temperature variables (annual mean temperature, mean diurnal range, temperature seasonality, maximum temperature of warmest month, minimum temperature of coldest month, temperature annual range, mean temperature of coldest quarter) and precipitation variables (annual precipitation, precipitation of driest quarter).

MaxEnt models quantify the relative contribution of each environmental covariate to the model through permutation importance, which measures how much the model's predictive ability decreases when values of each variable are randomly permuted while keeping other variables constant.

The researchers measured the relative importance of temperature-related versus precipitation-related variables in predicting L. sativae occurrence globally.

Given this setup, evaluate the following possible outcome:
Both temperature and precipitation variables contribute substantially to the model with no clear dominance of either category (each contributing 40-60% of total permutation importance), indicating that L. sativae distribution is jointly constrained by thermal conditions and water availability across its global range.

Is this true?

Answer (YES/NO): NO